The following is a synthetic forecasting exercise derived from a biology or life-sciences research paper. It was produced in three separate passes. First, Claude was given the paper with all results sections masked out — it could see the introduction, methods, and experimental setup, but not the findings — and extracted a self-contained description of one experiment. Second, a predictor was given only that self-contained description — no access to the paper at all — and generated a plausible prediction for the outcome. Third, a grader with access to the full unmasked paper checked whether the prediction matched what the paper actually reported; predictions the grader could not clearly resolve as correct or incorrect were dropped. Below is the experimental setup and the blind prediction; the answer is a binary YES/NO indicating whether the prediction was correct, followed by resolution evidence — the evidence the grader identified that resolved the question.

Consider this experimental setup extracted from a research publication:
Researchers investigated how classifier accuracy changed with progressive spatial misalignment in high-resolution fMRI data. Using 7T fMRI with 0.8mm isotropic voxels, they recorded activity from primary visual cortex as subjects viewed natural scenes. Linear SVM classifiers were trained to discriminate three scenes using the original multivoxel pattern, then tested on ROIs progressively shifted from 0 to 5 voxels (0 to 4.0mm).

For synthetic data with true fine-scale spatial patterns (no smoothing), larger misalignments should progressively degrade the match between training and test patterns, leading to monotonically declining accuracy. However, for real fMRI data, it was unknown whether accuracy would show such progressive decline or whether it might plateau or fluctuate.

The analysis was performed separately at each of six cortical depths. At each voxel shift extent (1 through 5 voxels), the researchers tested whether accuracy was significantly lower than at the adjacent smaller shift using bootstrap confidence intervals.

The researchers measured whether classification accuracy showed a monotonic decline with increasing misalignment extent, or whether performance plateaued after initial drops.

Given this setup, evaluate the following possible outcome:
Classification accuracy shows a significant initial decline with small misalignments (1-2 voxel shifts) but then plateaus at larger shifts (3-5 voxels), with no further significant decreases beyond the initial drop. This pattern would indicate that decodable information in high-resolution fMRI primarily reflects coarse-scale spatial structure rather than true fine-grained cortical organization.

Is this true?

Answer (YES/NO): NO